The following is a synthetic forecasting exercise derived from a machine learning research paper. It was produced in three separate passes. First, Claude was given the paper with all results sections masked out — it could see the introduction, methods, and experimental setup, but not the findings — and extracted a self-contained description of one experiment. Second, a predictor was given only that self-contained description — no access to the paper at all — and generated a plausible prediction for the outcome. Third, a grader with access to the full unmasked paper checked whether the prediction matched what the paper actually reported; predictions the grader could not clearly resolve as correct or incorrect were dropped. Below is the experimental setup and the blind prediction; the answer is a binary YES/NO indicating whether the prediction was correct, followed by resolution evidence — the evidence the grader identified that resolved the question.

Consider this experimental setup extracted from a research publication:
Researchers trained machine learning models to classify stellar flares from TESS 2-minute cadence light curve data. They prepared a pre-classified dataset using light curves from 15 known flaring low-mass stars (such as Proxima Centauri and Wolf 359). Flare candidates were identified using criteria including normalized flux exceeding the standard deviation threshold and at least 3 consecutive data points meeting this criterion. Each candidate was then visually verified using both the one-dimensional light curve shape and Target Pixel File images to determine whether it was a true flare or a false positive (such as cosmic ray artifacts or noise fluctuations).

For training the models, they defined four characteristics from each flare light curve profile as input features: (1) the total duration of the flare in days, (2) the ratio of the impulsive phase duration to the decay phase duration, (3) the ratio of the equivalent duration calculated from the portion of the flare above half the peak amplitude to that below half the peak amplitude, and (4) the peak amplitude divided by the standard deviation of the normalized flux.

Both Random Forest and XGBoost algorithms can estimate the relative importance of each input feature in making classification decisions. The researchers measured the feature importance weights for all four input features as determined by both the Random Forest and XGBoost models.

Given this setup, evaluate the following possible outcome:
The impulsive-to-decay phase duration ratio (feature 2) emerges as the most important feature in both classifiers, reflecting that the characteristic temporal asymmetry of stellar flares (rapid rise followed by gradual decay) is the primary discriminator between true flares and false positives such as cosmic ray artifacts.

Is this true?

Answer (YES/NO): NO